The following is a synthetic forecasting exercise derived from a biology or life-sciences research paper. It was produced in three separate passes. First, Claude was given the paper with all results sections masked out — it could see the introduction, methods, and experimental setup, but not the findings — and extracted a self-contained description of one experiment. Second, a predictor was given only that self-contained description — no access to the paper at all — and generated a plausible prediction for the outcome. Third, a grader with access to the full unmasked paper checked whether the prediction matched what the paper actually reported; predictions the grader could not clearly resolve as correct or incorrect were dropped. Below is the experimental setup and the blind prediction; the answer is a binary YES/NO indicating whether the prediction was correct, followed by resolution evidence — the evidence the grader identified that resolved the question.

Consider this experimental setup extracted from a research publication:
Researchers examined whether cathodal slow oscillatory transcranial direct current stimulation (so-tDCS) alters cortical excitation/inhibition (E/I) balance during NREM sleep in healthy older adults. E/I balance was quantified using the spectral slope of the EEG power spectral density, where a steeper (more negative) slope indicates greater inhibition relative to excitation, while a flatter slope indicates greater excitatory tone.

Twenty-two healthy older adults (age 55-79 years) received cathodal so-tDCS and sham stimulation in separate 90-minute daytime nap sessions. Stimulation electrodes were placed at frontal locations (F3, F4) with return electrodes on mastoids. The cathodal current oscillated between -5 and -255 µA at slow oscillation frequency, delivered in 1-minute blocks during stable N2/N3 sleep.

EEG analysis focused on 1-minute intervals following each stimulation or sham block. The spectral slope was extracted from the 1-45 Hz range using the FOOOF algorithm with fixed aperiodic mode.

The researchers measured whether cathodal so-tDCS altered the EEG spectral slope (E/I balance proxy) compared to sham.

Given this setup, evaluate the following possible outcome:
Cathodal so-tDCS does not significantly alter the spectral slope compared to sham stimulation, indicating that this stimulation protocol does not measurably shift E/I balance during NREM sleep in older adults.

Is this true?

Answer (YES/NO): YES